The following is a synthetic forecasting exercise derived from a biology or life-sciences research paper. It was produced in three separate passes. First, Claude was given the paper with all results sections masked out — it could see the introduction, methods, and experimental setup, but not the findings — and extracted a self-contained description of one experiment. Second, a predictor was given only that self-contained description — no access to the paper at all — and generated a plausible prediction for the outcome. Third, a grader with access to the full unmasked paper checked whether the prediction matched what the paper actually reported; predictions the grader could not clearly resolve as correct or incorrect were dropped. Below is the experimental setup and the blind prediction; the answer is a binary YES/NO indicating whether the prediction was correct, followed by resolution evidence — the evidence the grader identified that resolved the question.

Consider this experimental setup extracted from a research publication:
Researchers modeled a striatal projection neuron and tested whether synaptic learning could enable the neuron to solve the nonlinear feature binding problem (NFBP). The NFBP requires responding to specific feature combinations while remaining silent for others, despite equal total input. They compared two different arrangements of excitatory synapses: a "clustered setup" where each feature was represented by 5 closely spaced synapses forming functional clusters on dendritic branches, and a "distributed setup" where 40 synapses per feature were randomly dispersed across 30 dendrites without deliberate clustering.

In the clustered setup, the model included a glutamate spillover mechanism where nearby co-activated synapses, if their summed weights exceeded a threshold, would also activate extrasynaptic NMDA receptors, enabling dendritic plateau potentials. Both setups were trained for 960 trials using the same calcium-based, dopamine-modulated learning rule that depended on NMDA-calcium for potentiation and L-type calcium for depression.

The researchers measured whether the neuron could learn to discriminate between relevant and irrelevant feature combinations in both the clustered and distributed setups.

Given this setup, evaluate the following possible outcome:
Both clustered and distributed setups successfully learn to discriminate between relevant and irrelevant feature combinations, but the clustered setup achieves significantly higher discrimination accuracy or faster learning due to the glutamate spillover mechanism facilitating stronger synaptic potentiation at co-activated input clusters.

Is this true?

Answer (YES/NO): NO